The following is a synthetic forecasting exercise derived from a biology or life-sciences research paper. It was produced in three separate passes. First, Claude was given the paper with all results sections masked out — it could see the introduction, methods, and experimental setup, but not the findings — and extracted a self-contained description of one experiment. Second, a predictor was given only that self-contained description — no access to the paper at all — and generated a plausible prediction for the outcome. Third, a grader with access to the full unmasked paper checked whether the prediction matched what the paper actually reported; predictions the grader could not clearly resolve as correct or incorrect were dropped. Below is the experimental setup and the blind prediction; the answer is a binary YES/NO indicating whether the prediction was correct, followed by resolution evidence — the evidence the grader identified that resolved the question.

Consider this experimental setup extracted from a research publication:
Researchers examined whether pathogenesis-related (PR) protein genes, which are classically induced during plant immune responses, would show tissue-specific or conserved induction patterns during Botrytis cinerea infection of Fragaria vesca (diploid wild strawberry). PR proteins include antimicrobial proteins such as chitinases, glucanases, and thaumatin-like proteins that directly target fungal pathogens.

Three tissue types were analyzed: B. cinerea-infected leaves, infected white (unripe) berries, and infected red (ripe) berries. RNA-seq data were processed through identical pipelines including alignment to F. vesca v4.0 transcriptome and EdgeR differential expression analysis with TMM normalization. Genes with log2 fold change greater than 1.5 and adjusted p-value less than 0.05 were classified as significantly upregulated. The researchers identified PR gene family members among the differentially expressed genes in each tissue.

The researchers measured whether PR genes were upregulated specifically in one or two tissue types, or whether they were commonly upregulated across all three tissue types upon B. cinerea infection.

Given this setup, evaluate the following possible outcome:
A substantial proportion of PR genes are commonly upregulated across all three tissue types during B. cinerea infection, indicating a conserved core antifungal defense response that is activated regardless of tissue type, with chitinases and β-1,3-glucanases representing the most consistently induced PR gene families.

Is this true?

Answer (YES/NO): YES